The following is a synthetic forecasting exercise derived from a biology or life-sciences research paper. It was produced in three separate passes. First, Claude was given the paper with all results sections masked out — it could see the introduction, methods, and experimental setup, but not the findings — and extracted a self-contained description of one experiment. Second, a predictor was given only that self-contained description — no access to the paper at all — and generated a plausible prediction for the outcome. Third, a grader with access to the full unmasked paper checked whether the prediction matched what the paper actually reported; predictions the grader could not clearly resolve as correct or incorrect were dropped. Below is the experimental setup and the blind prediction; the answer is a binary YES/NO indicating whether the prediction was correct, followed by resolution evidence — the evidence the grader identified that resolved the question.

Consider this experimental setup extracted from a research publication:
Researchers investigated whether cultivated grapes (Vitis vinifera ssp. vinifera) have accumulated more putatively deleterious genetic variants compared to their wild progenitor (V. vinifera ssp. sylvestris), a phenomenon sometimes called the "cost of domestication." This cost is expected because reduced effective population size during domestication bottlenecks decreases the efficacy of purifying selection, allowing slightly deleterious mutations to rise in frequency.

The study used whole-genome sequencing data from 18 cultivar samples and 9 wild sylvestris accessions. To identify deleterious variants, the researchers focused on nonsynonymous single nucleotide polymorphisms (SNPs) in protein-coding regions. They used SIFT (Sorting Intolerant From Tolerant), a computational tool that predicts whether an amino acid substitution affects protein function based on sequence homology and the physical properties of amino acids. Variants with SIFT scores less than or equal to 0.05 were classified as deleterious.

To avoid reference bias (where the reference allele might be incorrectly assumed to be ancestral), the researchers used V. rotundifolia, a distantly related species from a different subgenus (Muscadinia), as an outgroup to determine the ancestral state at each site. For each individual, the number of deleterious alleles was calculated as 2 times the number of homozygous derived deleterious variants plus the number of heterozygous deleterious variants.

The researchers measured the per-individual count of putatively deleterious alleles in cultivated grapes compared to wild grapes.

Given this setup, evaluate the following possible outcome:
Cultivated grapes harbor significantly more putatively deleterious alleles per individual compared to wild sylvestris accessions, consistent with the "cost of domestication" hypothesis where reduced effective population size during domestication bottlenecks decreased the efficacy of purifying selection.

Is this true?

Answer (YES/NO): YES